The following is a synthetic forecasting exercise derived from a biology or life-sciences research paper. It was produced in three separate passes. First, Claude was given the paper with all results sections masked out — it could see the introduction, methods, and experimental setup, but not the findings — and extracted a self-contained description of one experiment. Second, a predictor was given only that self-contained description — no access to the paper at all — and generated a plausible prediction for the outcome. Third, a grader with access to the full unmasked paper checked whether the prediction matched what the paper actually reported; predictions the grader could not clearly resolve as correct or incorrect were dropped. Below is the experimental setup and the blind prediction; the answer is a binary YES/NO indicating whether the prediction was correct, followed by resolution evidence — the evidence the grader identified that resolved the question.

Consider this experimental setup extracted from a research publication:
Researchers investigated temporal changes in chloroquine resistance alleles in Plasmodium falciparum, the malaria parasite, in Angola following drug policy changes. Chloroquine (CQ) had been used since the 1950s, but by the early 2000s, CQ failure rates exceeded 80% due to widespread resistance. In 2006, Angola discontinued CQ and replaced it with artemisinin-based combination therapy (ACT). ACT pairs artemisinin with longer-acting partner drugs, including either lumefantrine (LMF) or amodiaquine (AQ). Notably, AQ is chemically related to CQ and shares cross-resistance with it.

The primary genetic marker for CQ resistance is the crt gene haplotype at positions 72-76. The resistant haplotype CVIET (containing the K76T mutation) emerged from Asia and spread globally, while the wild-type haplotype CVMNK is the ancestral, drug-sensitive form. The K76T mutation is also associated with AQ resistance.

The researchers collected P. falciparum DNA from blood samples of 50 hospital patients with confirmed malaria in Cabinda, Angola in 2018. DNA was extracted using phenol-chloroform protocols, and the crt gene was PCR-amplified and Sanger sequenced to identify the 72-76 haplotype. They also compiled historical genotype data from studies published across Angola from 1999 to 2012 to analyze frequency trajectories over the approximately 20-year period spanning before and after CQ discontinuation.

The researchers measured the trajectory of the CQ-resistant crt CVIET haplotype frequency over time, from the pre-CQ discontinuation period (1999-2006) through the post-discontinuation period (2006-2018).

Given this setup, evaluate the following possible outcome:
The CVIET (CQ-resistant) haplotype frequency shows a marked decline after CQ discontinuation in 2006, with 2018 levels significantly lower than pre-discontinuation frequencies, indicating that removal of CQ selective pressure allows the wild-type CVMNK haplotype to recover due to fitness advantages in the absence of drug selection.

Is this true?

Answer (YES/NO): NO